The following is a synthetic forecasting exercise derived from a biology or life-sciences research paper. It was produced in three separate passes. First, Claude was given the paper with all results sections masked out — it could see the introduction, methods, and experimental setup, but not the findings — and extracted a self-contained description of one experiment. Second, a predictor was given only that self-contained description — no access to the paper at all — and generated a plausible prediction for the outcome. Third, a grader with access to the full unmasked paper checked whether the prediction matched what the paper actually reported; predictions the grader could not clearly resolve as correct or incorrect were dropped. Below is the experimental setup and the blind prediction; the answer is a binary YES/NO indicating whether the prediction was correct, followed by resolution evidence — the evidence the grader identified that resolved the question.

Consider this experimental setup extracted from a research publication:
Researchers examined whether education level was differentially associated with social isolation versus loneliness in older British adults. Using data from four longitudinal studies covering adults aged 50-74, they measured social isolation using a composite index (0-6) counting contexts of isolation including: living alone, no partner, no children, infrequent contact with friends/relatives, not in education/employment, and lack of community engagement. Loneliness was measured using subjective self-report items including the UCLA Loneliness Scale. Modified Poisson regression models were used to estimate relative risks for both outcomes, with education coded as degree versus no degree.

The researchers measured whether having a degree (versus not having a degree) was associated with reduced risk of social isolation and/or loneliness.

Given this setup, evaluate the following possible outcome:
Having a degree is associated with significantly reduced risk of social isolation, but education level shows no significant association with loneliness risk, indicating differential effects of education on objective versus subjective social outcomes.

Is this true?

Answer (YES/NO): NO